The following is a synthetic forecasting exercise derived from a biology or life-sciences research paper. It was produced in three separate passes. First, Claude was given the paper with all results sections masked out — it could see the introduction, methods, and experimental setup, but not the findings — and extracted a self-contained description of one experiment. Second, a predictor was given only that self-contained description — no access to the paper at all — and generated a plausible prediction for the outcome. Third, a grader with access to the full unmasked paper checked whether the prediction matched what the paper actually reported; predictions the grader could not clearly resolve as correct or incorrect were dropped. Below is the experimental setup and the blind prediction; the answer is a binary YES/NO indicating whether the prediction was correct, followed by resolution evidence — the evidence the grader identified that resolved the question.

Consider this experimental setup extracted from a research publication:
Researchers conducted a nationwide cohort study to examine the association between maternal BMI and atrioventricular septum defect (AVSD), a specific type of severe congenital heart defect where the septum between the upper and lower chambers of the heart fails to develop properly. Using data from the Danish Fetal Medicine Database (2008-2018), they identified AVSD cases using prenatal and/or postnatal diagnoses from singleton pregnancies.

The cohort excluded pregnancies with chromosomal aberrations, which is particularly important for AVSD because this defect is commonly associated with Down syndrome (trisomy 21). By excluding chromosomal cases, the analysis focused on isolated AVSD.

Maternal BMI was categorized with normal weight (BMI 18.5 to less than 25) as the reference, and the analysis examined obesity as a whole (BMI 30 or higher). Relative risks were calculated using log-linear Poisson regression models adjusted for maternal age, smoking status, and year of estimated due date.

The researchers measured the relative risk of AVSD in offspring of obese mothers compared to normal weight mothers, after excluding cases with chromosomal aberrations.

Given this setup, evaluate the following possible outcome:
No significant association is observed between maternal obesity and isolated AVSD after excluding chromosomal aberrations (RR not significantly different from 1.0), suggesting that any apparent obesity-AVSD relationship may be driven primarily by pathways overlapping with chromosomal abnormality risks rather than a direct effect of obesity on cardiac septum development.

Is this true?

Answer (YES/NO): NO